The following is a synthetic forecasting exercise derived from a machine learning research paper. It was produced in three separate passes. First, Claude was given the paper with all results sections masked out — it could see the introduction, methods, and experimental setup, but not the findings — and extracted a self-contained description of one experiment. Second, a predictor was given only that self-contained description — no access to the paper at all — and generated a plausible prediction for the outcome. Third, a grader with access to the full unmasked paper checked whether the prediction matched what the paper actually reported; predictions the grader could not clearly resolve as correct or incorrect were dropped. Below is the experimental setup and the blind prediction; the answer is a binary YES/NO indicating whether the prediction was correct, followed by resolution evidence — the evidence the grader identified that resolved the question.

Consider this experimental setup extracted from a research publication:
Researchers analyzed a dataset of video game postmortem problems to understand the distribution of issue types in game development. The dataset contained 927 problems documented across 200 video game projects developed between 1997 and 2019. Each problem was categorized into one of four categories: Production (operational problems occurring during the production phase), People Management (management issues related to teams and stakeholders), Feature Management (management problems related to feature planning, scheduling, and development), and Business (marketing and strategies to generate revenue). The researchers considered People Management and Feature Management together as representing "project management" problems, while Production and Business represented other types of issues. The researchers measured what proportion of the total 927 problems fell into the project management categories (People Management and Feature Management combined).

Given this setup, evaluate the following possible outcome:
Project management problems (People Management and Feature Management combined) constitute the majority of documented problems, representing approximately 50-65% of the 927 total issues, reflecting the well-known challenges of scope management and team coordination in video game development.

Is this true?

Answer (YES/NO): NO